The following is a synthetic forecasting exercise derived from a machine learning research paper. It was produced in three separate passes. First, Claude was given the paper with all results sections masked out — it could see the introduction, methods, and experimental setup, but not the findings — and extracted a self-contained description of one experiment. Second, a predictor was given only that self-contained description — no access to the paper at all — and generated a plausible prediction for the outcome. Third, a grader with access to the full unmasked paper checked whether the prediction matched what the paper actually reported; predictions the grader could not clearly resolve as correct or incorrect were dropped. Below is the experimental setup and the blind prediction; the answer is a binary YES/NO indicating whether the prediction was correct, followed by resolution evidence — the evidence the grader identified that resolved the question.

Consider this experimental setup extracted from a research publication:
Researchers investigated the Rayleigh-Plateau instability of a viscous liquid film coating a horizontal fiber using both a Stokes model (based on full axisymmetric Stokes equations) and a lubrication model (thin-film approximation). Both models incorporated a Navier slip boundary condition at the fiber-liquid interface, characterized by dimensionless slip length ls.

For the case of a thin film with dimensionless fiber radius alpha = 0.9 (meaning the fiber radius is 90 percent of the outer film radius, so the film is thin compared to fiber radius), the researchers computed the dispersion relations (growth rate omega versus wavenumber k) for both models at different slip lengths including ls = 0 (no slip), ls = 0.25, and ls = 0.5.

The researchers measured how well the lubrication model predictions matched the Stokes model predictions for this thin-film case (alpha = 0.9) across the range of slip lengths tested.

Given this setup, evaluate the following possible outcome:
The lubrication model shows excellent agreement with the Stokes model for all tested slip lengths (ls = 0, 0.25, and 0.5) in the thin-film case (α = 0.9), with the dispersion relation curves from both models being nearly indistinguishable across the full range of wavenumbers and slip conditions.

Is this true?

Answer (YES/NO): NO